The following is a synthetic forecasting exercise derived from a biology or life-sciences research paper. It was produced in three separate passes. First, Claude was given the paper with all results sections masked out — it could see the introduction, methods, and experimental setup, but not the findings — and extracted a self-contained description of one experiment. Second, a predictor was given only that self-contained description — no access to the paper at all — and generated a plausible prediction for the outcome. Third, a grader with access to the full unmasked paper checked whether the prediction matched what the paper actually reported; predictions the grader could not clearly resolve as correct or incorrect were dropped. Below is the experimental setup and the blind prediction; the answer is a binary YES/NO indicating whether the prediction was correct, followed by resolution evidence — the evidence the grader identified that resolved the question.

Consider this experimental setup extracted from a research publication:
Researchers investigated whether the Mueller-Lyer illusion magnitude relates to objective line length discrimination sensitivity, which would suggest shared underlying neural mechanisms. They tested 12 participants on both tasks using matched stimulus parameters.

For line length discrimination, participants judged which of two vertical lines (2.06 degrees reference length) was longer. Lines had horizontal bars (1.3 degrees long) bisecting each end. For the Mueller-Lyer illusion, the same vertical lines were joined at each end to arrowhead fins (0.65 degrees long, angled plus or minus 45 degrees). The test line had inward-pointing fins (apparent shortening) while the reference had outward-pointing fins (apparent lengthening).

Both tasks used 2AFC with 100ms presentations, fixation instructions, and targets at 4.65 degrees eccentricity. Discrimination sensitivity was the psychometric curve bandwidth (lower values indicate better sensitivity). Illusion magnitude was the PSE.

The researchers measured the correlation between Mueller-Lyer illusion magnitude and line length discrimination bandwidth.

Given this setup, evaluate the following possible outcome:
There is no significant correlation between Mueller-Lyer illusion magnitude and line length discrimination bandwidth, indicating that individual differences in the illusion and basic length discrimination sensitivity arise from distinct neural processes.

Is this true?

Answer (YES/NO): YES